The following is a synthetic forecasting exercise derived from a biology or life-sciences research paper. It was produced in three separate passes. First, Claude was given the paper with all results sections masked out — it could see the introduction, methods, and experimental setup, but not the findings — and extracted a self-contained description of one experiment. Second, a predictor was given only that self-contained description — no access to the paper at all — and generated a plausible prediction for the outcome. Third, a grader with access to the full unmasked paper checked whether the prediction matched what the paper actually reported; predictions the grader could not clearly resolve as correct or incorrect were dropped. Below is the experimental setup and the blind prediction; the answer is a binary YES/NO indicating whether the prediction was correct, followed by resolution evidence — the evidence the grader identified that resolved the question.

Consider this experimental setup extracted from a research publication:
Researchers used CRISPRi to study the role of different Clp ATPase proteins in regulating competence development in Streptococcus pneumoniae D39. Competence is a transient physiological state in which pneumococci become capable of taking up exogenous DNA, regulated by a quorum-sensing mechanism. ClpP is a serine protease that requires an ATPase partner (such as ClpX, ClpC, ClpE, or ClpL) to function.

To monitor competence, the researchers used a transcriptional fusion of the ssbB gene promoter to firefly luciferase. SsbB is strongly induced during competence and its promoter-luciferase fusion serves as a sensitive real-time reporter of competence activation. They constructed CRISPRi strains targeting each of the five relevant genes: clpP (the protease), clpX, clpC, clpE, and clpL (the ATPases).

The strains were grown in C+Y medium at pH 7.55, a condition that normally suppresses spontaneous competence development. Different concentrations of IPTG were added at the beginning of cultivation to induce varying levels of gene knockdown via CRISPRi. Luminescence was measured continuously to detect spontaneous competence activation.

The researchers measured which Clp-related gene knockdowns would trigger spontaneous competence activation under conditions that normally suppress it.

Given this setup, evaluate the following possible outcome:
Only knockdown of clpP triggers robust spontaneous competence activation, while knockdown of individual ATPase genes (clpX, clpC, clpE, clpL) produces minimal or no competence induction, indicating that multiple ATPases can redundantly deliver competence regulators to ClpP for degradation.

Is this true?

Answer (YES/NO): NO